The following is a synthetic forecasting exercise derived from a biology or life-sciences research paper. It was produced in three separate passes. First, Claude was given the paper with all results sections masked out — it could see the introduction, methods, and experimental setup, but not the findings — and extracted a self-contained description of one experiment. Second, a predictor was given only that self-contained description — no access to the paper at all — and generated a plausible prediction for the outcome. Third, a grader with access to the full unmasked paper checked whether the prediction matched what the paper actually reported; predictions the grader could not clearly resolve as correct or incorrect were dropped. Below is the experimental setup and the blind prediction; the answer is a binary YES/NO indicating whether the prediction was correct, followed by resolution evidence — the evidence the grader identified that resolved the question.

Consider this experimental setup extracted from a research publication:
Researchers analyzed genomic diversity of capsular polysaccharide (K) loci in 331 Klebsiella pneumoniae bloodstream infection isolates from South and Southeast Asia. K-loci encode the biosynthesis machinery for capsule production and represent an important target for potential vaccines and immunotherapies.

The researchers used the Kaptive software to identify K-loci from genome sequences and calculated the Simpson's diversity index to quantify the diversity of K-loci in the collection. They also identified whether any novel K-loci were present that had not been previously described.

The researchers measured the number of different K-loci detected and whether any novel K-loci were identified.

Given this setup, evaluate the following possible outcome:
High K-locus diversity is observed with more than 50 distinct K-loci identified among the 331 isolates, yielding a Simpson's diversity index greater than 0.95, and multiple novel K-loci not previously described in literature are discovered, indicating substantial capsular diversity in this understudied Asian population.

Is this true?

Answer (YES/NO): NO